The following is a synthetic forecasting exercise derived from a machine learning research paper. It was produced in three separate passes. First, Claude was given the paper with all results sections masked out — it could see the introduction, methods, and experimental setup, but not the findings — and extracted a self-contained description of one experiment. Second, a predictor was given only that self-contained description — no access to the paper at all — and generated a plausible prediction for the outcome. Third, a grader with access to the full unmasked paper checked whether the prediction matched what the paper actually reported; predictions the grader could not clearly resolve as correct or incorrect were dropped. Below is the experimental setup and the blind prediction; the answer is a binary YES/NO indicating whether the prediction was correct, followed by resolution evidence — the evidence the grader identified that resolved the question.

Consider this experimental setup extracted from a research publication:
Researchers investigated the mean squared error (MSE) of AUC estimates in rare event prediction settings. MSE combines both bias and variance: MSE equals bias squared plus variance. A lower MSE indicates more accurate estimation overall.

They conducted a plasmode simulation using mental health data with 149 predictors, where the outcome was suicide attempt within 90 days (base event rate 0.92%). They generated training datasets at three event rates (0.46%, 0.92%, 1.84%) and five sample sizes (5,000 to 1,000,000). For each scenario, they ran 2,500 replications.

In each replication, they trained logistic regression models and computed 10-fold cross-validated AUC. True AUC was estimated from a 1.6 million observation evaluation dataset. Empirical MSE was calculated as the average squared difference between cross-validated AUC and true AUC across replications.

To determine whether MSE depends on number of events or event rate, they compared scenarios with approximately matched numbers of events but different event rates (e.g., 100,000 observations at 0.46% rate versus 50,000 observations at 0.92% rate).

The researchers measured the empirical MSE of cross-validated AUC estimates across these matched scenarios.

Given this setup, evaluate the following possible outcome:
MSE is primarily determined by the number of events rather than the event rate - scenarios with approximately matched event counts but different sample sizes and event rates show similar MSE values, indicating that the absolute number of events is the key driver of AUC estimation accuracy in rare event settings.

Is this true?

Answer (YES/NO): YES